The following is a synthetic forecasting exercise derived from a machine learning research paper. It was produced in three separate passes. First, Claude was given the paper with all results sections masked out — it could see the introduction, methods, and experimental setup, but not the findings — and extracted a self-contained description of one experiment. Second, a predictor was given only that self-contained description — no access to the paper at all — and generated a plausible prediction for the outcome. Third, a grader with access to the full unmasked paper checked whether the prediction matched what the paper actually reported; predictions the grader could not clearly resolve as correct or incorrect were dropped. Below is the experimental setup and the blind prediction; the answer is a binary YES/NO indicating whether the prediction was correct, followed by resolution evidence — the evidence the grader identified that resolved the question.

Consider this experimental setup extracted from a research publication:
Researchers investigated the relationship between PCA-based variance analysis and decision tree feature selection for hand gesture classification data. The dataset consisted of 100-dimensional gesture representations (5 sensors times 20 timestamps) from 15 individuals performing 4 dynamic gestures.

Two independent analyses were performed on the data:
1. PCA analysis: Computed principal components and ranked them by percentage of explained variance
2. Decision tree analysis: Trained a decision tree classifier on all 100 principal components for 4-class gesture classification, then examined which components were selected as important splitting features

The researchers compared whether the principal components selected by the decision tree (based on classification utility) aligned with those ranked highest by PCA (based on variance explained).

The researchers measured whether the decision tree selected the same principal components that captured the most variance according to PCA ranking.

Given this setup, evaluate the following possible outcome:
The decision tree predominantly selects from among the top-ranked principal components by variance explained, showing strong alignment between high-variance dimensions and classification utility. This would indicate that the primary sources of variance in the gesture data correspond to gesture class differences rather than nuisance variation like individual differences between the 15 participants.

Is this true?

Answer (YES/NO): YES